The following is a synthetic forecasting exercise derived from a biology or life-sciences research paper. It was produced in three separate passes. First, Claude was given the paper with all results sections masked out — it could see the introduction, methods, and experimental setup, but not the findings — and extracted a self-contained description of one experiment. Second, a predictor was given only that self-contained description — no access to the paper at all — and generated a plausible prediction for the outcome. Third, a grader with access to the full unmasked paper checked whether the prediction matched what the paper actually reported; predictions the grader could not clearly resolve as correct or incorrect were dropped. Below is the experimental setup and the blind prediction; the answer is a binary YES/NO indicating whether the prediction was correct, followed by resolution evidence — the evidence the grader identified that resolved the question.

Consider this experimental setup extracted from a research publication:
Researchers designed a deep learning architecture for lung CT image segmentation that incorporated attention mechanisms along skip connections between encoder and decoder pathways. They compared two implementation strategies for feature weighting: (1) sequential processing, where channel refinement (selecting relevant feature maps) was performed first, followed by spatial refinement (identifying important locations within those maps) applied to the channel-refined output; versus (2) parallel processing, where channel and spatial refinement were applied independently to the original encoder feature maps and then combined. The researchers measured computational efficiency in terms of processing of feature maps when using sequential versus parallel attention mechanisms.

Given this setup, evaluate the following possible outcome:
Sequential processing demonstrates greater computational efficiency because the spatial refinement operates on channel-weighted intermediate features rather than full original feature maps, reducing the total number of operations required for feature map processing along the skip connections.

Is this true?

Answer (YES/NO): YES